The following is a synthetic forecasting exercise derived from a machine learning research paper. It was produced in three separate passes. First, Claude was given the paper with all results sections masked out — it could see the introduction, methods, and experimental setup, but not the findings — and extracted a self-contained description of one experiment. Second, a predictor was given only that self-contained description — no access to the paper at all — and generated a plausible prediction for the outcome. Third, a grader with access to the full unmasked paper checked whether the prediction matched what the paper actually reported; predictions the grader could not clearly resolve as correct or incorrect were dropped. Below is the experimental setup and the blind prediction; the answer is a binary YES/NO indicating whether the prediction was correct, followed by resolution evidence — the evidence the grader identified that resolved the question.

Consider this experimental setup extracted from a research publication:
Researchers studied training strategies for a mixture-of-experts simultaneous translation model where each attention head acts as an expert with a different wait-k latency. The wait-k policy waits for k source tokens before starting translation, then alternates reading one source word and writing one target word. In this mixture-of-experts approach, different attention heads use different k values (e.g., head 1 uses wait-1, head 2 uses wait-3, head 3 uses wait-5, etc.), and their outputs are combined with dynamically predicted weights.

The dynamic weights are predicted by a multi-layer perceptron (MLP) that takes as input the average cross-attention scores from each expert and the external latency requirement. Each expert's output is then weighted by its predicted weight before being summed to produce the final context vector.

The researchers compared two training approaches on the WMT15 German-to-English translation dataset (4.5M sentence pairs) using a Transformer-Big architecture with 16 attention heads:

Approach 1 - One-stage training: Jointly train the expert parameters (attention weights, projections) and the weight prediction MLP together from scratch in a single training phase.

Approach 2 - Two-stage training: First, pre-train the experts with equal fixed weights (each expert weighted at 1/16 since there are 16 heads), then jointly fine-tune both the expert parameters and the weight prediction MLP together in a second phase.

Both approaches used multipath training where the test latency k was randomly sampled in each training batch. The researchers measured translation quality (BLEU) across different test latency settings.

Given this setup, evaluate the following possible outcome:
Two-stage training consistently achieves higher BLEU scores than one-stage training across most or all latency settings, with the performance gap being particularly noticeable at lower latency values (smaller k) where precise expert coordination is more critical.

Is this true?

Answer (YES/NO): NO